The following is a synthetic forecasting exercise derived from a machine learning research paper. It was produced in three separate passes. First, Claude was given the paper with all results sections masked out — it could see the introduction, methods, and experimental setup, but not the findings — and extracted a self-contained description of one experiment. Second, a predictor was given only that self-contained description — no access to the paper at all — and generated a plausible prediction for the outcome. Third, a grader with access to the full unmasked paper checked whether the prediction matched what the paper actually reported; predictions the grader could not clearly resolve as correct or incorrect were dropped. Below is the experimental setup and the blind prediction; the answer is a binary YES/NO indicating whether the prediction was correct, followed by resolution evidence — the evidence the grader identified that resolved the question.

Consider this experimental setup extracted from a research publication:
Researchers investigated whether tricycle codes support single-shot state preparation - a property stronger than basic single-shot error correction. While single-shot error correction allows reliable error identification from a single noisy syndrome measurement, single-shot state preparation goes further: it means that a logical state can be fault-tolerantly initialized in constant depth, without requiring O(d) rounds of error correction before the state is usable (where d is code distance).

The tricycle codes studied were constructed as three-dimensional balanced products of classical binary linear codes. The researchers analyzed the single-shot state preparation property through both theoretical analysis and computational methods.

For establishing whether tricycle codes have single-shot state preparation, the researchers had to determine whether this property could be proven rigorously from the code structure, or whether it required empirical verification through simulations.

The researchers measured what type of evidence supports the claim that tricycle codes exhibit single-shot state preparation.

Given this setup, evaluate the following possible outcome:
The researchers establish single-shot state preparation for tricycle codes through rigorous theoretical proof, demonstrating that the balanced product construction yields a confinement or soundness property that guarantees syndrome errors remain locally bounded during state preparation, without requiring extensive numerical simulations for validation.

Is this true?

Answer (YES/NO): NO